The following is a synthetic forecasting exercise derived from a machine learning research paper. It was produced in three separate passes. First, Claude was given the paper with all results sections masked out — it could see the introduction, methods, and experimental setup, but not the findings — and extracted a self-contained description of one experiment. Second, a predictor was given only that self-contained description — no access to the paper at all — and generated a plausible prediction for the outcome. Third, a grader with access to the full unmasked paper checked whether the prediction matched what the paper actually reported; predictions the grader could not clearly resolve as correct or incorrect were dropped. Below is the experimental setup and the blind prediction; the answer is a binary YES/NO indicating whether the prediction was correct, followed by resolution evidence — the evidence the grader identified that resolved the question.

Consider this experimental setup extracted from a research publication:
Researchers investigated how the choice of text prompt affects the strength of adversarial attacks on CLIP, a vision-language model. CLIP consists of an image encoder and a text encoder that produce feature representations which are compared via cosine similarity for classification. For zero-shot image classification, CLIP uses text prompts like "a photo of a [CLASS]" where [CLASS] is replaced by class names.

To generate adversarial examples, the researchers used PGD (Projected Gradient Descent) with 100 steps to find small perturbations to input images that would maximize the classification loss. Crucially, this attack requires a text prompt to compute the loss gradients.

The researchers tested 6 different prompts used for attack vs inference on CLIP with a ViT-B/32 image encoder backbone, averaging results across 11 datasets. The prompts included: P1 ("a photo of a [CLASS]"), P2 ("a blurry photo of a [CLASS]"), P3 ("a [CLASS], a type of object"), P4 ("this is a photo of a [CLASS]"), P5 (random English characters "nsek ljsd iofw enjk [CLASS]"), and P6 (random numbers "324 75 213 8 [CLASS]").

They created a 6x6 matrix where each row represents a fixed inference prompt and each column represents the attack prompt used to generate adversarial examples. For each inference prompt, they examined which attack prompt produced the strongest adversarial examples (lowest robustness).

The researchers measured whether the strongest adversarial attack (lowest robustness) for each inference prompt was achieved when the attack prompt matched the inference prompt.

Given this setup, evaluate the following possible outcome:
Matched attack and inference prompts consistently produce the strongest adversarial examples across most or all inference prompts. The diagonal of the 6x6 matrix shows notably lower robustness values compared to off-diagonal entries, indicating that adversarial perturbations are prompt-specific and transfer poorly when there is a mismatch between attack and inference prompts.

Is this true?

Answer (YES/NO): YES